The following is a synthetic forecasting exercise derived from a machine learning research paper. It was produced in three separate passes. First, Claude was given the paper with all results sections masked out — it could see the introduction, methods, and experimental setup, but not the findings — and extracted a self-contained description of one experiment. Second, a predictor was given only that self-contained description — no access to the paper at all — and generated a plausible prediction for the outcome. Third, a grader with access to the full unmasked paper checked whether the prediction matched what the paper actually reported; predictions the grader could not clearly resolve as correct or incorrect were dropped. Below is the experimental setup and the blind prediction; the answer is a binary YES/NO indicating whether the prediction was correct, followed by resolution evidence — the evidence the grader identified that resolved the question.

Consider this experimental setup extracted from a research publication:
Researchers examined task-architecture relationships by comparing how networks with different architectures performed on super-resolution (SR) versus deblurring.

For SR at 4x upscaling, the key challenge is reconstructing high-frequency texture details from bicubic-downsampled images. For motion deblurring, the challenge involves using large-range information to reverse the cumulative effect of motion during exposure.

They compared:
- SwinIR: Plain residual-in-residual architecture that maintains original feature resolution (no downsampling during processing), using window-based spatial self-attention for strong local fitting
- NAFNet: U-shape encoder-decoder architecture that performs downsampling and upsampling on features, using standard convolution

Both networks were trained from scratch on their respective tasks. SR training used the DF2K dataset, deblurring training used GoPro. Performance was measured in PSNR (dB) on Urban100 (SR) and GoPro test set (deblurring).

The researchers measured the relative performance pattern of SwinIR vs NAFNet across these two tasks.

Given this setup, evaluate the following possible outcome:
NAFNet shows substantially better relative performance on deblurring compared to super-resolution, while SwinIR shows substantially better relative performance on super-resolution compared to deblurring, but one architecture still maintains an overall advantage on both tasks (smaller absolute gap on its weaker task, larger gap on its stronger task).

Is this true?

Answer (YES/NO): NO